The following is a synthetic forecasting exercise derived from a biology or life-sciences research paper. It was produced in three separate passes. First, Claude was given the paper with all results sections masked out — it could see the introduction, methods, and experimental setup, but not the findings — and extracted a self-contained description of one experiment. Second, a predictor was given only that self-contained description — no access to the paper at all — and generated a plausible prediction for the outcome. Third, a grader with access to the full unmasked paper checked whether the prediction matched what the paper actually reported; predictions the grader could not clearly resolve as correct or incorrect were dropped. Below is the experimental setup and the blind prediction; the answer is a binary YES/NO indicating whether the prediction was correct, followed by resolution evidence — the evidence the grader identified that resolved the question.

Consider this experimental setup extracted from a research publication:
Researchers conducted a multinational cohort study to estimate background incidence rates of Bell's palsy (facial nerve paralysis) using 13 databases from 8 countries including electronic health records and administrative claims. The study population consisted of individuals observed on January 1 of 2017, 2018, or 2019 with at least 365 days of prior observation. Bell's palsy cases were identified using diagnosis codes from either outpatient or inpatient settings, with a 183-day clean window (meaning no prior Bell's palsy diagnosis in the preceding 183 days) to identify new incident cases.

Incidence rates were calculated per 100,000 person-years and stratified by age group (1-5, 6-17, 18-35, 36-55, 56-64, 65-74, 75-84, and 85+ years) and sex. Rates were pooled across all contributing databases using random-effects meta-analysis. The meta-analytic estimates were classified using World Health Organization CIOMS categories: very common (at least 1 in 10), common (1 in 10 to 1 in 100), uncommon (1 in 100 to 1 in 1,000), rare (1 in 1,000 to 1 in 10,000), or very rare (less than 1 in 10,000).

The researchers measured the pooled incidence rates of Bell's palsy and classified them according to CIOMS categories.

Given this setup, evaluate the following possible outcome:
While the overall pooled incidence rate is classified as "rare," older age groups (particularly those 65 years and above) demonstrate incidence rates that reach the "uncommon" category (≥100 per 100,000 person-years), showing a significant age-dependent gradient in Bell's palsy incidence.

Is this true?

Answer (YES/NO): NO